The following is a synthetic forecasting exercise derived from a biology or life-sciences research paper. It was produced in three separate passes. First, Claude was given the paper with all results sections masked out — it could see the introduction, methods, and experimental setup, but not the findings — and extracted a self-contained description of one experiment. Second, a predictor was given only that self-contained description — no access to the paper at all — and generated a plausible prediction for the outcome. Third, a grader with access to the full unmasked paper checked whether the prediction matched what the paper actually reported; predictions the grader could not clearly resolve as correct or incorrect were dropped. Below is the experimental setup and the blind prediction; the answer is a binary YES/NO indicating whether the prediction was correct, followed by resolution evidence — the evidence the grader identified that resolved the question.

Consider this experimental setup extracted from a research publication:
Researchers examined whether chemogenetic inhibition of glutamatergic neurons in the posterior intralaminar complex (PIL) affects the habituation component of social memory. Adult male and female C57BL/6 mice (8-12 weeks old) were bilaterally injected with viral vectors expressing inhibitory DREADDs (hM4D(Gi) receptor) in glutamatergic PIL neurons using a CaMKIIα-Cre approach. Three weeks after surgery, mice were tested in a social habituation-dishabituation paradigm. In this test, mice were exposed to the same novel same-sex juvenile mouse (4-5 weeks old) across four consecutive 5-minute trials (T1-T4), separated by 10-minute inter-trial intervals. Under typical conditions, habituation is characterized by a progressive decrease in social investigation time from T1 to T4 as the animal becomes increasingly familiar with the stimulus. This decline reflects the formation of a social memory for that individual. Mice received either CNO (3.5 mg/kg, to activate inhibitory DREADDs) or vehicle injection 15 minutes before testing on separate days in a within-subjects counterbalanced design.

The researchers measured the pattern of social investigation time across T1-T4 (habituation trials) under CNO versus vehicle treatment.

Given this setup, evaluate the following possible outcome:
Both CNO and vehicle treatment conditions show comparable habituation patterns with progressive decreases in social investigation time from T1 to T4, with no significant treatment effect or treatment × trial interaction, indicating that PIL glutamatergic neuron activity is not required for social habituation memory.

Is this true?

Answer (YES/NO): NO